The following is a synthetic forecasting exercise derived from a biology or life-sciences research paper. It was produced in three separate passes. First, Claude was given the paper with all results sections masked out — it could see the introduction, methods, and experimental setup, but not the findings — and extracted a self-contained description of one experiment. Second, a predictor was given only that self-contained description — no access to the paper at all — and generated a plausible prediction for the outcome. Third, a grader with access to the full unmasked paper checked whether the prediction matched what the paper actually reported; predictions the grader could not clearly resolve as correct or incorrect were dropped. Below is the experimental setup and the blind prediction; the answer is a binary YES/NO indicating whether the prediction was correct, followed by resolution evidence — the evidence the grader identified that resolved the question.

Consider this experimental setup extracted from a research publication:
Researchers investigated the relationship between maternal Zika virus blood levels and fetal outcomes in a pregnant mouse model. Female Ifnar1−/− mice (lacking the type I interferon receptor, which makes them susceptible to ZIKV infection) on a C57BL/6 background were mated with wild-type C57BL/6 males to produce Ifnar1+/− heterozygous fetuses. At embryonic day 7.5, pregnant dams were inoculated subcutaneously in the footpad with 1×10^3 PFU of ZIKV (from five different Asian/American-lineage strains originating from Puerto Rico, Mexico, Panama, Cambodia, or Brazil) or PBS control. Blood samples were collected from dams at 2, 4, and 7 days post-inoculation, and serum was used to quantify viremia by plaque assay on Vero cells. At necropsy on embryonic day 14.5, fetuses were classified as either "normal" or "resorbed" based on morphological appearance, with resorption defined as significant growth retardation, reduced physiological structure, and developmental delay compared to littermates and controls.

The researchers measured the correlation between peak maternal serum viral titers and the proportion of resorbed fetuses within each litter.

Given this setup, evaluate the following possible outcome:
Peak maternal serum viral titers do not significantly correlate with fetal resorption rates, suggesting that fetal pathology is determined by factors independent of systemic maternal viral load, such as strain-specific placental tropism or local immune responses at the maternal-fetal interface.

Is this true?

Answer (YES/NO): NO